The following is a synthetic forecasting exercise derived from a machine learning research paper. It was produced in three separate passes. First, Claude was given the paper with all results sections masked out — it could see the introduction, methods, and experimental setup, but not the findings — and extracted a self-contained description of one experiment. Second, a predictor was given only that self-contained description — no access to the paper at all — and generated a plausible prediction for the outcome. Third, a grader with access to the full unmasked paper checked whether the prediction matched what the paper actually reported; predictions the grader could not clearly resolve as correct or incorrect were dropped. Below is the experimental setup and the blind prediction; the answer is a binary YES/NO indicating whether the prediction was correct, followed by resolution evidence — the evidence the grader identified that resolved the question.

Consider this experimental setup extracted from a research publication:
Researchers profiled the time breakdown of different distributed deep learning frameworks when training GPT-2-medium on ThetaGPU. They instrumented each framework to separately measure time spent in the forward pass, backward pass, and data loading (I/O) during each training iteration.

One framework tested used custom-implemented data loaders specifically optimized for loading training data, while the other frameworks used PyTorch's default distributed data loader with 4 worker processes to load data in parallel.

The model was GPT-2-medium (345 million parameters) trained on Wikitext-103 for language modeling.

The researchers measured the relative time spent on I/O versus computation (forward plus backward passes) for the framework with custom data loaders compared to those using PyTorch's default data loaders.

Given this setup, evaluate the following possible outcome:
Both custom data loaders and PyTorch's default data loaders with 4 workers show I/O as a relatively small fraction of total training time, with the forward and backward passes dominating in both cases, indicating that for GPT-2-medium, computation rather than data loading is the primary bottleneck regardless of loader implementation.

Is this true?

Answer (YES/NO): YES